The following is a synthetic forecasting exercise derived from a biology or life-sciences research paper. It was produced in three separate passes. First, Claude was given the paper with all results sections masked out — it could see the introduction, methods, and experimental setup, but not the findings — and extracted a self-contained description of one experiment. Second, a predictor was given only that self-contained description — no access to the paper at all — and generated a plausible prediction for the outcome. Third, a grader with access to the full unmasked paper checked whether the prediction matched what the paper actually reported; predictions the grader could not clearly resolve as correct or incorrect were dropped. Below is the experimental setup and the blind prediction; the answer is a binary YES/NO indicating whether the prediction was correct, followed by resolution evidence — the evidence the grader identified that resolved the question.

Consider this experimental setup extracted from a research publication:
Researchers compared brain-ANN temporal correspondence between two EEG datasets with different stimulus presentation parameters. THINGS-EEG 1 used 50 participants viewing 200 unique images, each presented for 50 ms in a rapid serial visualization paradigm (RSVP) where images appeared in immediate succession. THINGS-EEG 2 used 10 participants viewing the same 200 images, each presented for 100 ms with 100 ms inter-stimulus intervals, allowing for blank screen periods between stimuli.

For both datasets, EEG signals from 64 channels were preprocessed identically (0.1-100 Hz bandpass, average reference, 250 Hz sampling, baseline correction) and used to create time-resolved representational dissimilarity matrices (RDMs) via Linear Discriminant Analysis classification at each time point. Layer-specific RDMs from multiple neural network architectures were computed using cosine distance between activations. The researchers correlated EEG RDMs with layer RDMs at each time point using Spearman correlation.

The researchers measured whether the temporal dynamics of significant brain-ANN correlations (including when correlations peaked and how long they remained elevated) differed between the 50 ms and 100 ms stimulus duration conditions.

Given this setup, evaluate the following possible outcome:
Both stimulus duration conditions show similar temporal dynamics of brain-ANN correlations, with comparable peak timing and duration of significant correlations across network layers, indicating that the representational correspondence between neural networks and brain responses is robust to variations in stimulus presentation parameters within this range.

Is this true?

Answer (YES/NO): NO